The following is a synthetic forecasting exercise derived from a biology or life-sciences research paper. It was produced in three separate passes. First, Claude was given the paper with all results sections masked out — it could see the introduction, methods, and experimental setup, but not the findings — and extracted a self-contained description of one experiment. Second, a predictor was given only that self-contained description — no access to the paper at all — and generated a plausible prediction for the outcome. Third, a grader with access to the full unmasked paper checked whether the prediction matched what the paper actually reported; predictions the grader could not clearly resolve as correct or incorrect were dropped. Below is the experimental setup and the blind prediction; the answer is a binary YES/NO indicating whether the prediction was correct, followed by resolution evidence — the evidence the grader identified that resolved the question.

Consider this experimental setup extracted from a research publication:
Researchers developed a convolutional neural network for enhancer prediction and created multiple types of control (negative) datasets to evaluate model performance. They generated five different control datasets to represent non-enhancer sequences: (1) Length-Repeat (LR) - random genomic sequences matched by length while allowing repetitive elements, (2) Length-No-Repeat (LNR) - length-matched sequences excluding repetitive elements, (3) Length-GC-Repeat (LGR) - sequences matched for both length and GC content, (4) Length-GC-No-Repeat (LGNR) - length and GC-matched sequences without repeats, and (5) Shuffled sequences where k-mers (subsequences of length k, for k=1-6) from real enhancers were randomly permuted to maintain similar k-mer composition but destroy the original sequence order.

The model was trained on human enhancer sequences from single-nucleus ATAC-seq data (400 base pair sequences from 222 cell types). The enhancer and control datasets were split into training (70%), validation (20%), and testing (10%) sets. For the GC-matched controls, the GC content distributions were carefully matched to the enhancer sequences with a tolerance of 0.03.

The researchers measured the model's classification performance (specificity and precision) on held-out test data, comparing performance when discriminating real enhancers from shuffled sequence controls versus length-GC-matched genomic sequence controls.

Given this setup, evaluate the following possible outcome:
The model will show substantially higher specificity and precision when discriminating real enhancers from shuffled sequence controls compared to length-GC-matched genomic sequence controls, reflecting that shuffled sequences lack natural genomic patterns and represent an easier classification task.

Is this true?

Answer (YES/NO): YES